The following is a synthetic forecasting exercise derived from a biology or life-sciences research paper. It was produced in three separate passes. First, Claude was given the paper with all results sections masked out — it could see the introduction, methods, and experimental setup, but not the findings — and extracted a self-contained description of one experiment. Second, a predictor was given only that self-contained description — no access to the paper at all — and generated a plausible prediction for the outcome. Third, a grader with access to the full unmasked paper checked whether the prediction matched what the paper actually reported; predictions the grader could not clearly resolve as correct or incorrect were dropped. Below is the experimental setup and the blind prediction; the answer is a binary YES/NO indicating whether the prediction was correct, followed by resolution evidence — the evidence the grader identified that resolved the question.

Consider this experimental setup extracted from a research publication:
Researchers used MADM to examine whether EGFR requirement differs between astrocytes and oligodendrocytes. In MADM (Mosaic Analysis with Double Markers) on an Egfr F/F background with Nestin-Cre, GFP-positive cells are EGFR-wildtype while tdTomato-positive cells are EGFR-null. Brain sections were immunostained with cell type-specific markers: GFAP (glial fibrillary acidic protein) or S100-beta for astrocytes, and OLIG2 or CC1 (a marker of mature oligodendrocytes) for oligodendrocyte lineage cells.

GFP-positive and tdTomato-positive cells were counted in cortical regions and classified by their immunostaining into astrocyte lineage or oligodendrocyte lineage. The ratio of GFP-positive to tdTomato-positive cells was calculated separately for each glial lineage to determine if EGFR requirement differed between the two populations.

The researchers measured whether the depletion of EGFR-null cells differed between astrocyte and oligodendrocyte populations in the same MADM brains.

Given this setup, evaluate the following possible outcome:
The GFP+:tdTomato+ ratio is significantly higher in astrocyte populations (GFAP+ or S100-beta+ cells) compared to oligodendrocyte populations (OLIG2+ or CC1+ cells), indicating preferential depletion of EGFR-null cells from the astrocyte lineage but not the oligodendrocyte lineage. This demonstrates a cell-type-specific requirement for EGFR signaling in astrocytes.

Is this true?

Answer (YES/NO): NO